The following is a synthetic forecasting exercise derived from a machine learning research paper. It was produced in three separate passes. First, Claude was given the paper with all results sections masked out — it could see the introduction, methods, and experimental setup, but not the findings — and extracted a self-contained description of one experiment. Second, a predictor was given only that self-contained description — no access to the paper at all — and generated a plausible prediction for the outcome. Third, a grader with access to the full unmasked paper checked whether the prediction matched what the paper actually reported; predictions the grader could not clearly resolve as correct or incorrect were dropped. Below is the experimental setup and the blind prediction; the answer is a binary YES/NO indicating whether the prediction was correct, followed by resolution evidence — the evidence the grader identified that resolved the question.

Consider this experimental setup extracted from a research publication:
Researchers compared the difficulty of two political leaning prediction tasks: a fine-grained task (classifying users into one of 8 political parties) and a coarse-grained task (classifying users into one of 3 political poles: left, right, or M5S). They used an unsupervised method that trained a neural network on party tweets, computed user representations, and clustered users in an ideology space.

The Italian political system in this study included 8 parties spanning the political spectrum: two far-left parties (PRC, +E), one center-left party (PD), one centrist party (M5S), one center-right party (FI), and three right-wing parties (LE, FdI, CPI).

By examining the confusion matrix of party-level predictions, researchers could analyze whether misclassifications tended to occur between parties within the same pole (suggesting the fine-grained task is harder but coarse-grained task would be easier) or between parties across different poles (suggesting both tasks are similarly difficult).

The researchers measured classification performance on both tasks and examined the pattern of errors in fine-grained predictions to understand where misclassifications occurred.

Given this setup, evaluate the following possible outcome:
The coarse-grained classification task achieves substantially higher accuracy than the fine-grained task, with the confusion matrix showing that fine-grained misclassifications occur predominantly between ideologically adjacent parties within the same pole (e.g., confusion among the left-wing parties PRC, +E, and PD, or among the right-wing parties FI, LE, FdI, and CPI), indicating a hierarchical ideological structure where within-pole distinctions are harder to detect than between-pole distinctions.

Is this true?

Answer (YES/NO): YES